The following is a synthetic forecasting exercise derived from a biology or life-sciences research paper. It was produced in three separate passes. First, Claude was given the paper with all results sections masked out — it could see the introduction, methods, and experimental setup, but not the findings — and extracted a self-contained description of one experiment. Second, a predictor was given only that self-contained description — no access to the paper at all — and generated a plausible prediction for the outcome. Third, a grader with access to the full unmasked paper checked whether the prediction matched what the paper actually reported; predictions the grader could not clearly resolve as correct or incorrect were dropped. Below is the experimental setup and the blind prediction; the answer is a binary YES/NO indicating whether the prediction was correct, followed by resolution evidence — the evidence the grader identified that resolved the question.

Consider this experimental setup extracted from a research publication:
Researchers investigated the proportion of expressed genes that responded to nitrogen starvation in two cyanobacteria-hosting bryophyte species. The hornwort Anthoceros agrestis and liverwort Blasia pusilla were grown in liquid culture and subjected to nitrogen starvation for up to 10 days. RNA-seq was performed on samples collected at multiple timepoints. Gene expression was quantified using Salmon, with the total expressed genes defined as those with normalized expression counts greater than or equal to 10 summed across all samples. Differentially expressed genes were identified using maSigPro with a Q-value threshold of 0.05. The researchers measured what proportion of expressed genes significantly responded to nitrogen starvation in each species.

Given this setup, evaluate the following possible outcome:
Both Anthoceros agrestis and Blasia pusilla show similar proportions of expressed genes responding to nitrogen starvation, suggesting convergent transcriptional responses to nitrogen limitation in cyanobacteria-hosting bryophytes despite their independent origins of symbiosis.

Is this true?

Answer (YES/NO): NO